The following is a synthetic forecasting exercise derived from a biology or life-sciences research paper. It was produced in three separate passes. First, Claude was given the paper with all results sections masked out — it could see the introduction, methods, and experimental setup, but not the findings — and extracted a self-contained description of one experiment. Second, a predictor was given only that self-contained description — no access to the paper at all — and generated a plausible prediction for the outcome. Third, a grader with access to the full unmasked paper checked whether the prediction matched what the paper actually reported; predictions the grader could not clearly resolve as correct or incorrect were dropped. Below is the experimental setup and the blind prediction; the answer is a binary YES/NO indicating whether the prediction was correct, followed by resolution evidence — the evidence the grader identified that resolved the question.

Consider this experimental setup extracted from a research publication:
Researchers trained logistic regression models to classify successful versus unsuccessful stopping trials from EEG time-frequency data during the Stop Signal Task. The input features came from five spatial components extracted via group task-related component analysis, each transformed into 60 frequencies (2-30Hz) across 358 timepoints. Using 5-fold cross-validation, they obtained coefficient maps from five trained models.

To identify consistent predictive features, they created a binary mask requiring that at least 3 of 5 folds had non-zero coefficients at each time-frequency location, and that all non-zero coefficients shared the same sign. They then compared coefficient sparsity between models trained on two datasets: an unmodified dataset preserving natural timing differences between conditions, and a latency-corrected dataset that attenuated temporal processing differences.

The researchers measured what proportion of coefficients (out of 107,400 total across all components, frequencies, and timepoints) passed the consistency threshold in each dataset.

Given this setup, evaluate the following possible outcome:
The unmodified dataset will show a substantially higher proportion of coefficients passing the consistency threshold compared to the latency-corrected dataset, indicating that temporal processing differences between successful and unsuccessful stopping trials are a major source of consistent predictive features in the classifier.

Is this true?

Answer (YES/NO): NO